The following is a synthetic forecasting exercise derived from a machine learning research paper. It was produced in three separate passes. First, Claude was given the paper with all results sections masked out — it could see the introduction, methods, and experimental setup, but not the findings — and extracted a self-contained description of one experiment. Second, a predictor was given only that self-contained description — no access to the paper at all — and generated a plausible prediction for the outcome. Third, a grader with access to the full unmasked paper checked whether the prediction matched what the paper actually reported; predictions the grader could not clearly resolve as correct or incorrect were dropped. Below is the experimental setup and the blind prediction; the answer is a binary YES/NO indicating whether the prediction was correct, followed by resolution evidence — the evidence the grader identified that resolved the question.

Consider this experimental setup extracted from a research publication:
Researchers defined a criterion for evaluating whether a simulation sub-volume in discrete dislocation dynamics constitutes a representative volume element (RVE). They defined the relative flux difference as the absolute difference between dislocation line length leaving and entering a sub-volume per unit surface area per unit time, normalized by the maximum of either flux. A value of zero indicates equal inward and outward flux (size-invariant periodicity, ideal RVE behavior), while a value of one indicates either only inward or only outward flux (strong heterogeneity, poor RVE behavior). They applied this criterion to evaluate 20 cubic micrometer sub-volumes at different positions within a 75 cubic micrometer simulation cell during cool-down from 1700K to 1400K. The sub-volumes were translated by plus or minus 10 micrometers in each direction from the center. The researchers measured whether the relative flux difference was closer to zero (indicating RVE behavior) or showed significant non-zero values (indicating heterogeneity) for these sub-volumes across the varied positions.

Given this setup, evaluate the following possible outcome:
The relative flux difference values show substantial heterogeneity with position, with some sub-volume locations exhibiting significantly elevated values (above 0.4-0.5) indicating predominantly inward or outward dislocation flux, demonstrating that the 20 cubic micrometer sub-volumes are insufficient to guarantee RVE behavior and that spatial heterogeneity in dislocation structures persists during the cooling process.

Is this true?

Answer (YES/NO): YES